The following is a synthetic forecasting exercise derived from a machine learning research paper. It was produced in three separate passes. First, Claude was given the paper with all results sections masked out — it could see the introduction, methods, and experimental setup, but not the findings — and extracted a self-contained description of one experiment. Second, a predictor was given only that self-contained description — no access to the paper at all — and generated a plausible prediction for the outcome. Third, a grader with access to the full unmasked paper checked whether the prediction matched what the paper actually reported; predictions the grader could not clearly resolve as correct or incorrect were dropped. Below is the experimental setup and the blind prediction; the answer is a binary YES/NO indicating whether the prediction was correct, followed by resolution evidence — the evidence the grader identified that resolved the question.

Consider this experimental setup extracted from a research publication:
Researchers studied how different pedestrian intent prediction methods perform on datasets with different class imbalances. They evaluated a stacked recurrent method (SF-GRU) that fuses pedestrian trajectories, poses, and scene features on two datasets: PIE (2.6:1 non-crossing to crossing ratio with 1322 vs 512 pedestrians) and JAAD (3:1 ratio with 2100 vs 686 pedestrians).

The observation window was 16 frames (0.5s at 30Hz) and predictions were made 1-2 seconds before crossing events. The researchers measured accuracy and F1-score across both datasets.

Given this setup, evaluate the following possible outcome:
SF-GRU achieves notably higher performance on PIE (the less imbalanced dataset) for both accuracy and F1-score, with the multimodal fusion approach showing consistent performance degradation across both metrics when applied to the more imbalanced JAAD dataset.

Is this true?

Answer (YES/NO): NO